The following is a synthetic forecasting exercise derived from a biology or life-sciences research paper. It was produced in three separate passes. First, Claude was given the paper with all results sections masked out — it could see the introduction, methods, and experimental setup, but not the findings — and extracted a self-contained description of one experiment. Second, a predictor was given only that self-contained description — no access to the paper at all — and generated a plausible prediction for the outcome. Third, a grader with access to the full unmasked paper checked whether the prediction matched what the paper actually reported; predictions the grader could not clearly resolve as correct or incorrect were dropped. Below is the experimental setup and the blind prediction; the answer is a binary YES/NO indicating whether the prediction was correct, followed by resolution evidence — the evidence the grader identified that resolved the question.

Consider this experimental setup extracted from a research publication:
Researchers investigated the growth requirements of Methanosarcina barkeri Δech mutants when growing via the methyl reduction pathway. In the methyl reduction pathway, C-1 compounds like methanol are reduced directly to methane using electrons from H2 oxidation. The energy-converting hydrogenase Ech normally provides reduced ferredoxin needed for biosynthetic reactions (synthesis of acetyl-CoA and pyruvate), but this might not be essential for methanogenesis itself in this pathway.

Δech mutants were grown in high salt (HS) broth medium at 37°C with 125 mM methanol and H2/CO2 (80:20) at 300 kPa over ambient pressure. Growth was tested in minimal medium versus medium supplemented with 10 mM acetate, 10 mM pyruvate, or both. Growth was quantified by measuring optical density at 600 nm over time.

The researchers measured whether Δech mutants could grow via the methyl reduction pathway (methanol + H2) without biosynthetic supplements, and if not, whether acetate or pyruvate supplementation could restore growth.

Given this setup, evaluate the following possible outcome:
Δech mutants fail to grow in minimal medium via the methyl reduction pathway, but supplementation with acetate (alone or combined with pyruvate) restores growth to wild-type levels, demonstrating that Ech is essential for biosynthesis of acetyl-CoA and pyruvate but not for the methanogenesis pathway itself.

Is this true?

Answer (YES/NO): NO